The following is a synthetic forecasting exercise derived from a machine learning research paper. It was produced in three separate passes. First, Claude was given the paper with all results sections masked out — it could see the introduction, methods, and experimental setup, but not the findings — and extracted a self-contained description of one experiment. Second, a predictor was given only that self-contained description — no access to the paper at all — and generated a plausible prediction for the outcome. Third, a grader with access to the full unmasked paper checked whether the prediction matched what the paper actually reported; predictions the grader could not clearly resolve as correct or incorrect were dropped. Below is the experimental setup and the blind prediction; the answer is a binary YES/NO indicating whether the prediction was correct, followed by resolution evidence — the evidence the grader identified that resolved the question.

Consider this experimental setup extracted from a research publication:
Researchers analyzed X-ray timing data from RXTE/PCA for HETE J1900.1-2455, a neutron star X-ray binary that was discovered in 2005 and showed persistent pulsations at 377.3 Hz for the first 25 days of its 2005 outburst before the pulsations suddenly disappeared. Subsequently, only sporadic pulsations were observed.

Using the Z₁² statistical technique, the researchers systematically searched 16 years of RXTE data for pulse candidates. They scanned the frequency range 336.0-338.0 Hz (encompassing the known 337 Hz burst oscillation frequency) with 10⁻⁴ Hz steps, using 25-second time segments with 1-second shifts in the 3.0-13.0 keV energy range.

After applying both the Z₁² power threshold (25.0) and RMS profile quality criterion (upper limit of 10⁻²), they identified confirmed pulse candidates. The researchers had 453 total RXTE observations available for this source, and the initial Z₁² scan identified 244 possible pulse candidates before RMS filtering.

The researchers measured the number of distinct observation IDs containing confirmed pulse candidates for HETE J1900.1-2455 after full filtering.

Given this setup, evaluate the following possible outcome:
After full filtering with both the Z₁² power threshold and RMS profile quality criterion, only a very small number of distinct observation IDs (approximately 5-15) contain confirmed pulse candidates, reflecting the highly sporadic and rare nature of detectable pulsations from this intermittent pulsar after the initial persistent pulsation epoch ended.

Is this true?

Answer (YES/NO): NO